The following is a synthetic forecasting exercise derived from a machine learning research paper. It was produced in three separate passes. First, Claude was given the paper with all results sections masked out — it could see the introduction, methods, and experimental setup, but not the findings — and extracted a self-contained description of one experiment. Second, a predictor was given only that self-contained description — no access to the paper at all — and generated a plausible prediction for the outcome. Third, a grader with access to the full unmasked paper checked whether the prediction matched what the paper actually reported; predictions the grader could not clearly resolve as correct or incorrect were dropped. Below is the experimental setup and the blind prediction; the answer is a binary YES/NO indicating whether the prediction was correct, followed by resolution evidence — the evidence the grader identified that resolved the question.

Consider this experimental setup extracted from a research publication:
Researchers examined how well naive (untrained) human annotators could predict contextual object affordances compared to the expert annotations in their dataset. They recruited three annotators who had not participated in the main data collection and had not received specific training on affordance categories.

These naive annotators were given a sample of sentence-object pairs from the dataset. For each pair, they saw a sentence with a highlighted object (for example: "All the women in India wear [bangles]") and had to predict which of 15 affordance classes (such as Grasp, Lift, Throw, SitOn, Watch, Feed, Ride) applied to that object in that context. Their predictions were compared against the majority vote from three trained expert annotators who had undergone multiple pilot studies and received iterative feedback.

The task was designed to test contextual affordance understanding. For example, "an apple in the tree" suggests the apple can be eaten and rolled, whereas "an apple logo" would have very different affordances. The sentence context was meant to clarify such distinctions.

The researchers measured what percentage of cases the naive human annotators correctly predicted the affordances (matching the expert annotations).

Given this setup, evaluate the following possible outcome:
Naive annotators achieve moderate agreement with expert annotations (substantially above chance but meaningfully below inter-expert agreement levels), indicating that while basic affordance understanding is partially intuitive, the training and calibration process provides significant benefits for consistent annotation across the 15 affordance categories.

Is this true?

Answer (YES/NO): NO